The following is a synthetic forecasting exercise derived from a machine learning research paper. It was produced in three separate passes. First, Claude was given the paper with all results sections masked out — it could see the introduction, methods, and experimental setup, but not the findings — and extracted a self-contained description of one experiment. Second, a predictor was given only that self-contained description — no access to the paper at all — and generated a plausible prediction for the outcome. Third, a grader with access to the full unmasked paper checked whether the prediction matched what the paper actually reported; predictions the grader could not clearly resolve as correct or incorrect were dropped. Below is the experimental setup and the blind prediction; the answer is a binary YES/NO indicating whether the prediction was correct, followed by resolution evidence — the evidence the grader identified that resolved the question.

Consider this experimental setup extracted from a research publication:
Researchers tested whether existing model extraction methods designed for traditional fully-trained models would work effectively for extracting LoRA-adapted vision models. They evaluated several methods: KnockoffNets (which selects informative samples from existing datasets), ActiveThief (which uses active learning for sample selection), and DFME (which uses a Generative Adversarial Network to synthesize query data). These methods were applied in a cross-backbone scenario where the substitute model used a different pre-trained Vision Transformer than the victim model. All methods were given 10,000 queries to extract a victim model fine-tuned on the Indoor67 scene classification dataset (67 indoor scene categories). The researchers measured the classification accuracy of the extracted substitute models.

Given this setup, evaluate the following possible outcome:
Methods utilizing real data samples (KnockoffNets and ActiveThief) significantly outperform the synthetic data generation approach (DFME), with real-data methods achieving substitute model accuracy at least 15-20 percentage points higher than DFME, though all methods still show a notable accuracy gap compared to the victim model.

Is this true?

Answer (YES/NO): YES